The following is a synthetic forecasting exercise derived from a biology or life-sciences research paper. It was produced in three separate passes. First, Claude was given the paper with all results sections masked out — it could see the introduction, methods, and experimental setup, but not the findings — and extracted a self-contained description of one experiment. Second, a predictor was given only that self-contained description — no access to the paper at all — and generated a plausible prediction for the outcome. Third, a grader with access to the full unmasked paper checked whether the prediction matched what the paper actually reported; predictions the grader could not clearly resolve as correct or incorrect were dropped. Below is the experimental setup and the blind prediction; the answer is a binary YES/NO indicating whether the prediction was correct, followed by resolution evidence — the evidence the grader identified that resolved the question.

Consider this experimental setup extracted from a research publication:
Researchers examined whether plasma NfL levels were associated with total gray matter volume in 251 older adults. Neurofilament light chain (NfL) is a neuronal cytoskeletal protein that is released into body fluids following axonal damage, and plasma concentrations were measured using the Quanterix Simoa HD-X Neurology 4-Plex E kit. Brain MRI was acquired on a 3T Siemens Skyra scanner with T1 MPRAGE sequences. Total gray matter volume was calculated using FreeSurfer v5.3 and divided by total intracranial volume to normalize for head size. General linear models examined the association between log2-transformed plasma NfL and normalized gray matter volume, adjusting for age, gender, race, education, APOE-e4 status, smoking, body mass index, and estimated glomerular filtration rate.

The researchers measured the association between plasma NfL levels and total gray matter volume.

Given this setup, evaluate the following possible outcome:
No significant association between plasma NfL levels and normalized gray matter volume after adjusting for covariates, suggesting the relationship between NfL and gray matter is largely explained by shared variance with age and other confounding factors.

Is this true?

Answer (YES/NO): NO